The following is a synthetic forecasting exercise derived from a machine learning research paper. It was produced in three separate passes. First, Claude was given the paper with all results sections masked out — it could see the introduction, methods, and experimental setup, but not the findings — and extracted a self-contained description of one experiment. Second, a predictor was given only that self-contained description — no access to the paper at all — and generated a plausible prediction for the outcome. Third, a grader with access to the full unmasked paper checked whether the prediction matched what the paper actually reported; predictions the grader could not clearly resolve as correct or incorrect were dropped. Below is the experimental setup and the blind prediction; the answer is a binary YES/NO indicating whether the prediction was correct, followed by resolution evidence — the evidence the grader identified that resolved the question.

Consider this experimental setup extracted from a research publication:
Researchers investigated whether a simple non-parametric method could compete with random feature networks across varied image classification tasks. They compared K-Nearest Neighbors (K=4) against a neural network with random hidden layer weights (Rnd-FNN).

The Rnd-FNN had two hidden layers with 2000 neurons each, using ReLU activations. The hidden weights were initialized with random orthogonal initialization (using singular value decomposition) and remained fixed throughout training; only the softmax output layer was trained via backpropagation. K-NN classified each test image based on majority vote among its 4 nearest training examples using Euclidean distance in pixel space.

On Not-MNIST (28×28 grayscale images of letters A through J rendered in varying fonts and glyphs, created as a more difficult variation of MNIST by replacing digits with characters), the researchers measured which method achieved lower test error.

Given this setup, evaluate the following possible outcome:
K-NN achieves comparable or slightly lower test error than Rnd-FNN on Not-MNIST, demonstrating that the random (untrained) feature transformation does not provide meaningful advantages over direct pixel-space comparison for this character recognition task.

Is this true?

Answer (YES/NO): YES